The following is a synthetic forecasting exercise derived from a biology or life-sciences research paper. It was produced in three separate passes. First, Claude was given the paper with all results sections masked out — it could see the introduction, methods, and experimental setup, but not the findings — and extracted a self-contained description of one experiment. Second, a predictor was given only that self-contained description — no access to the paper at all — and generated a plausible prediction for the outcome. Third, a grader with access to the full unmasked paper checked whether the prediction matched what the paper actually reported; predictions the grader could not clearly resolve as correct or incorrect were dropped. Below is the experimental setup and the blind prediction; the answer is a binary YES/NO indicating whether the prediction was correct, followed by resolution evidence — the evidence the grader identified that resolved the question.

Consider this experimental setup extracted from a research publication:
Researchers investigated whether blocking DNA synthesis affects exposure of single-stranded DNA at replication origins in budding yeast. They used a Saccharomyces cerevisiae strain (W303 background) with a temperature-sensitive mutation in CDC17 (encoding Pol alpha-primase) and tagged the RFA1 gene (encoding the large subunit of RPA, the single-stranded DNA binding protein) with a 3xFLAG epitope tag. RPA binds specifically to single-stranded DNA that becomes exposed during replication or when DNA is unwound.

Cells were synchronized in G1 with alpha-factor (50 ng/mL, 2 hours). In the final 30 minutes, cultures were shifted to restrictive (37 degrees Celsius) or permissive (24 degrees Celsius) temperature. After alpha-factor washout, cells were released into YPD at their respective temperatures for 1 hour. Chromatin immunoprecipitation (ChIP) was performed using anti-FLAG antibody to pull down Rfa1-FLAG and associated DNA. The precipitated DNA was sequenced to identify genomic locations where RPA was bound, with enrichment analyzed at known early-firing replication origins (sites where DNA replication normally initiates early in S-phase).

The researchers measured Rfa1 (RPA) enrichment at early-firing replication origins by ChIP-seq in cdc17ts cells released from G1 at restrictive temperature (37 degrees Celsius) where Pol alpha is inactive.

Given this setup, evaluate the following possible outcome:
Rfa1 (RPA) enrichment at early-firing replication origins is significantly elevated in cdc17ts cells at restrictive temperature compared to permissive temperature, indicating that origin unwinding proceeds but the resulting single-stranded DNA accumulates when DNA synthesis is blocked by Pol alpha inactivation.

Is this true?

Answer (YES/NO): YES